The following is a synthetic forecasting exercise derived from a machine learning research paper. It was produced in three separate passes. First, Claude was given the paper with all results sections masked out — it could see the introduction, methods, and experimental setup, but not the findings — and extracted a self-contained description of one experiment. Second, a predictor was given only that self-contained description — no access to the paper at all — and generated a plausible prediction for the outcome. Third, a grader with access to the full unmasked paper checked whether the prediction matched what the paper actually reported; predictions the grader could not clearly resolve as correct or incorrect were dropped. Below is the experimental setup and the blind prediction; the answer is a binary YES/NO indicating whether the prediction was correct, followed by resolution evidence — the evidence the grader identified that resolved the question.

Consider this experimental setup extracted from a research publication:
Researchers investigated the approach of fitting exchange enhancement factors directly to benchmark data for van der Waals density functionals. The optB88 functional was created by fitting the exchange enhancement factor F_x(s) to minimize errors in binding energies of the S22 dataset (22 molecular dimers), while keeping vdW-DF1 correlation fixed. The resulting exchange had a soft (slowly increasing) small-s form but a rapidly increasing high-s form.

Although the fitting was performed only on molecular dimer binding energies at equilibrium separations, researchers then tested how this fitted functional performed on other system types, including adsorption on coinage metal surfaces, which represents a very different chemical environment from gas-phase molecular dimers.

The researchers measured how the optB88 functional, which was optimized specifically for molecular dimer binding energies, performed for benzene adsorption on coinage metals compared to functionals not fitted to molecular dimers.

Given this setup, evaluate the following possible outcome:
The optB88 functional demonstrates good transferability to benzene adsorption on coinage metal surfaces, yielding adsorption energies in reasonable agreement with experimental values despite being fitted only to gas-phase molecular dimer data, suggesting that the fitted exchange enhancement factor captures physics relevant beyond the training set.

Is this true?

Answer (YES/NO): YES